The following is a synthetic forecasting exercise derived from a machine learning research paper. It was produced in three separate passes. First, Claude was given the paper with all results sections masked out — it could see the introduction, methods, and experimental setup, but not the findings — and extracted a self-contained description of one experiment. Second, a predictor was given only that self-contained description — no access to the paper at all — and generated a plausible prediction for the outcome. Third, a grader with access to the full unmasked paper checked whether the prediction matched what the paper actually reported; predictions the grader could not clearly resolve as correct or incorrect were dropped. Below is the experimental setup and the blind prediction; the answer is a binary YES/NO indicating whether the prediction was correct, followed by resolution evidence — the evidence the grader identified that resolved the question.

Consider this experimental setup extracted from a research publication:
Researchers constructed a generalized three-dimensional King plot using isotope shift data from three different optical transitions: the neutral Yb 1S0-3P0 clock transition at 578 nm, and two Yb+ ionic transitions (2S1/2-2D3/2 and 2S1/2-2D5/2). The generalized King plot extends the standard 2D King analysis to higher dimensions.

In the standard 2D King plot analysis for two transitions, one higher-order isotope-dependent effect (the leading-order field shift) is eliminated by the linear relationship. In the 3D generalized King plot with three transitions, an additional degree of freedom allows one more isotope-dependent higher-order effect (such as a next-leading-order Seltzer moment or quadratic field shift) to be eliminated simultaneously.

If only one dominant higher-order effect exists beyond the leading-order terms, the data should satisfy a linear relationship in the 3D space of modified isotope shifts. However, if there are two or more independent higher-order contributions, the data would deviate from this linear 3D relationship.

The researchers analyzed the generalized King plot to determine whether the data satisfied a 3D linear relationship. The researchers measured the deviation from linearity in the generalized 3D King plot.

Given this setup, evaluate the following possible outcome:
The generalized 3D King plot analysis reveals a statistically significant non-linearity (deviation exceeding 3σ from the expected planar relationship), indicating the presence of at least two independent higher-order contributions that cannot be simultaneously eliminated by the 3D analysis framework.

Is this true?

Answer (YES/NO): NO